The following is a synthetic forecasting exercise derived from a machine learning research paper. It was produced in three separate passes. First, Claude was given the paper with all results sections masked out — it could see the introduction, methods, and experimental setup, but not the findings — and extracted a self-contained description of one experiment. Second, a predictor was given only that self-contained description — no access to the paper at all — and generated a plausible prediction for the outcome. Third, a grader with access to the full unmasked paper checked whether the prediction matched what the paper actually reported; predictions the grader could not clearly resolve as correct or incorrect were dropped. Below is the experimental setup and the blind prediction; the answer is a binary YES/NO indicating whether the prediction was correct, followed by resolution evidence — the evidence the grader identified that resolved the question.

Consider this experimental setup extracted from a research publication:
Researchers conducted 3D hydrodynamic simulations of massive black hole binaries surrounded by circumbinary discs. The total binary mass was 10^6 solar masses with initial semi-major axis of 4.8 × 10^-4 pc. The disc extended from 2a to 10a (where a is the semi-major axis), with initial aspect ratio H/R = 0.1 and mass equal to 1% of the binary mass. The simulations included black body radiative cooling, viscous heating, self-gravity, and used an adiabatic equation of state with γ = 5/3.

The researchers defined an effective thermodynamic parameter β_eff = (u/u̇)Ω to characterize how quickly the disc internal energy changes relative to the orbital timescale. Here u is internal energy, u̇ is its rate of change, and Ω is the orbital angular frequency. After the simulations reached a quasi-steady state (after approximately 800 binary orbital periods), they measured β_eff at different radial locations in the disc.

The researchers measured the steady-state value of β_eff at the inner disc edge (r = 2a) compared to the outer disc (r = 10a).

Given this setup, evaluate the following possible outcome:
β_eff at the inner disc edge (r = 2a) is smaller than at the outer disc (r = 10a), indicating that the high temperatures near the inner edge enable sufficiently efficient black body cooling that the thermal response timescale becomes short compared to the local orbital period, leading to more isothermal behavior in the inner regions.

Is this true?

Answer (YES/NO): YES